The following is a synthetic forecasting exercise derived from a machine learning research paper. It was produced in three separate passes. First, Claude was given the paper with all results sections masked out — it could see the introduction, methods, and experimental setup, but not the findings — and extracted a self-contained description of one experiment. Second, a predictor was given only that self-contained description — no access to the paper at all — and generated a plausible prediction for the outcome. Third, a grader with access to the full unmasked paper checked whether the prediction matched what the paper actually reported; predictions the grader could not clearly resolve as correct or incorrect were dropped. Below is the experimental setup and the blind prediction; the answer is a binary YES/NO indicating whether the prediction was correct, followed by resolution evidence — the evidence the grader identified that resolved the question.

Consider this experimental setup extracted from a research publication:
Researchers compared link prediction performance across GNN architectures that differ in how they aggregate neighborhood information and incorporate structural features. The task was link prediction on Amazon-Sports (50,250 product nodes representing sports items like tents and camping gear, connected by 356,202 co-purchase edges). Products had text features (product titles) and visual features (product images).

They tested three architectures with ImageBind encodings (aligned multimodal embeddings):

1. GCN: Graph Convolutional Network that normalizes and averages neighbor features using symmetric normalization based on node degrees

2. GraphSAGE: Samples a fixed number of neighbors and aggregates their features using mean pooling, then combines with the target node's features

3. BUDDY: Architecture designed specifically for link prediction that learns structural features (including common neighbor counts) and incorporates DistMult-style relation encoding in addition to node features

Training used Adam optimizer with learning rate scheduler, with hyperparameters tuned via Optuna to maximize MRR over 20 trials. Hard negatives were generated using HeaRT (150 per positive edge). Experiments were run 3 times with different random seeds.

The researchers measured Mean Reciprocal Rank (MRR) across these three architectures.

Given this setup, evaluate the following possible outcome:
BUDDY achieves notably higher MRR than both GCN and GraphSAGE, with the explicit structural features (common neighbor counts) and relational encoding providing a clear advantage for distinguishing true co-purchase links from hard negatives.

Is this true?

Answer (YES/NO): NO